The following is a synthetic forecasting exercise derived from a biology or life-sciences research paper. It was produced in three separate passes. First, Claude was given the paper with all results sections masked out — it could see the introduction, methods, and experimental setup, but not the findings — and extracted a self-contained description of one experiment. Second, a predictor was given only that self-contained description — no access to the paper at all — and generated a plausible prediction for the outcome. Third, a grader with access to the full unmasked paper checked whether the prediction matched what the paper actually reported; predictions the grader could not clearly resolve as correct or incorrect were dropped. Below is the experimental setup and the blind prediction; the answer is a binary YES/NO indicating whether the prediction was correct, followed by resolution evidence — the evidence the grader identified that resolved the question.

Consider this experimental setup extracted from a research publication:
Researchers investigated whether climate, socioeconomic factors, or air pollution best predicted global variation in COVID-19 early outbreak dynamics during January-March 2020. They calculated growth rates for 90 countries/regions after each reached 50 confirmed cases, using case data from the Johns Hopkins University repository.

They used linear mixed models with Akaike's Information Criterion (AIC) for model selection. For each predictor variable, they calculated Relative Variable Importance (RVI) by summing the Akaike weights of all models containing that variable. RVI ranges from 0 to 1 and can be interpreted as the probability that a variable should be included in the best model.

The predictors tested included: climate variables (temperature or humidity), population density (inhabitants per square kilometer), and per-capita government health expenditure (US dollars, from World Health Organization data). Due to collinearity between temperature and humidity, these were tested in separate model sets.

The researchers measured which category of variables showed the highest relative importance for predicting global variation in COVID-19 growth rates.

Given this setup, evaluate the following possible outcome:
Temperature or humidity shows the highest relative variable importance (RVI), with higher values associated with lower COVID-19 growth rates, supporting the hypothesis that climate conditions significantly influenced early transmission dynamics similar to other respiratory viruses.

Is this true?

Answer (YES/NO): NO